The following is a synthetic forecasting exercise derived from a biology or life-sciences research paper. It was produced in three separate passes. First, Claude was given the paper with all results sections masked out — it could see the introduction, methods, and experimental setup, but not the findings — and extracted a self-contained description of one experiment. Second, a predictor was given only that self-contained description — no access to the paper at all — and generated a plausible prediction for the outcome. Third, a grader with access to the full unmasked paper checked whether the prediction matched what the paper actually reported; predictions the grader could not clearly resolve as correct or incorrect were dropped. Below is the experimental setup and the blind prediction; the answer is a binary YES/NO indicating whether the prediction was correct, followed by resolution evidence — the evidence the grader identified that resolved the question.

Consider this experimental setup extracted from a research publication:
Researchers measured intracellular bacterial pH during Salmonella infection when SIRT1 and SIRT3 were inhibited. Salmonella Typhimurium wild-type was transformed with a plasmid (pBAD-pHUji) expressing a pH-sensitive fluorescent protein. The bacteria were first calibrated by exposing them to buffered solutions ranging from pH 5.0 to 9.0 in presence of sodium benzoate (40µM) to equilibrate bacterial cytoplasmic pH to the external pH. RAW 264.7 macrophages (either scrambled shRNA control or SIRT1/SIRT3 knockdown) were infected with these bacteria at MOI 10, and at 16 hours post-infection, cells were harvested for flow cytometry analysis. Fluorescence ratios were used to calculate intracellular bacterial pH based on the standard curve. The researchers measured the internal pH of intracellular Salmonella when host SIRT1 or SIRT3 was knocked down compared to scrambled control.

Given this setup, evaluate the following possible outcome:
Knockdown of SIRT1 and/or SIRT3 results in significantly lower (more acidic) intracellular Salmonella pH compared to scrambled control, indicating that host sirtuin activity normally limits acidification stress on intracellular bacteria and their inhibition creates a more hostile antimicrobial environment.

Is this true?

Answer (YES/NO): NO